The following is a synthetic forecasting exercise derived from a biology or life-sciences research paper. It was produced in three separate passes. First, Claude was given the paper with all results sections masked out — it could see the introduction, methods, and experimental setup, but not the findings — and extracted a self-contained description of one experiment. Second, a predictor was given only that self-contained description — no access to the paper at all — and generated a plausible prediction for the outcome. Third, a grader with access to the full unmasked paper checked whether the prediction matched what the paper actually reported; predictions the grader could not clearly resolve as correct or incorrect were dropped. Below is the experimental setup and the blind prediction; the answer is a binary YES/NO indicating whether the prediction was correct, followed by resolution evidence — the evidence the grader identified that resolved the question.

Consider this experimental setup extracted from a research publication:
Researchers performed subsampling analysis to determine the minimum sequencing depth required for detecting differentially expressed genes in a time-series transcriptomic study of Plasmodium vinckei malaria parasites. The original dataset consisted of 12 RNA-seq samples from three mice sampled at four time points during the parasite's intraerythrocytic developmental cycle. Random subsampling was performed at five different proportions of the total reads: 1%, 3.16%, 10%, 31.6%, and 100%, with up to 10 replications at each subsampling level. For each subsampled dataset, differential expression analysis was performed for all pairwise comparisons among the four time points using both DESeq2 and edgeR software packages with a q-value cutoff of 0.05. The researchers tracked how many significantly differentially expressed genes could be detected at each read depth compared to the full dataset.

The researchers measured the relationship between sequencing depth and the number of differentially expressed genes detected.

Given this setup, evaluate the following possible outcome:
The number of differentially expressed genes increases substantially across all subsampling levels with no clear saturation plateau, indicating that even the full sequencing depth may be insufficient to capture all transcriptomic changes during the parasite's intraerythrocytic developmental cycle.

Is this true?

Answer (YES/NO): NO